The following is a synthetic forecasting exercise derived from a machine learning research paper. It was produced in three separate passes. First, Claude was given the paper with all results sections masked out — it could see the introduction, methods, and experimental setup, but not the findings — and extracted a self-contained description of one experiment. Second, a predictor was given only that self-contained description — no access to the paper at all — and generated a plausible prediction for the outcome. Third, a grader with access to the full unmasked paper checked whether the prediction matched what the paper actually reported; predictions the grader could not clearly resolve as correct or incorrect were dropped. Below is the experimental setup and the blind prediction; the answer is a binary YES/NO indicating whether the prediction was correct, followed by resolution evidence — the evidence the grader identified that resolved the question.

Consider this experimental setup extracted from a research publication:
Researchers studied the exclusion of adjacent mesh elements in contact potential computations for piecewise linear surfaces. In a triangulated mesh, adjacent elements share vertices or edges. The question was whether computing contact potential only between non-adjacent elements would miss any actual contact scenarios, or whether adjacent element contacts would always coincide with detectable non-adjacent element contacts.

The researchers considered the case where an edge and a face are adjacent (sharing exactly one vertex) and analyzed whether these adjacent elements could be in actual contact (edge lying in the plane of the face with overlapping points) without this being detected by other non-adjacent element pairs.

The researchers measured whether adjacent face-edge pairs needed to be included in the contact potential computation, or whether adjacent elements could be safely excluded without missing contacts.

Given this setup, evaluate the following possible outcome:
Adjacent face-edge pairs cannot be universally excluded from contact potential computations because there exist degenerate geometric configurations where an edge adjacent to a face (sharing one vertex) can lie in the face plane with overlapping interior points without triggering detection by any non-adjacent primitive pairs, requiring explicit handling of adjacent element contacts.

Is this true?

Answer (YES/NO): NO